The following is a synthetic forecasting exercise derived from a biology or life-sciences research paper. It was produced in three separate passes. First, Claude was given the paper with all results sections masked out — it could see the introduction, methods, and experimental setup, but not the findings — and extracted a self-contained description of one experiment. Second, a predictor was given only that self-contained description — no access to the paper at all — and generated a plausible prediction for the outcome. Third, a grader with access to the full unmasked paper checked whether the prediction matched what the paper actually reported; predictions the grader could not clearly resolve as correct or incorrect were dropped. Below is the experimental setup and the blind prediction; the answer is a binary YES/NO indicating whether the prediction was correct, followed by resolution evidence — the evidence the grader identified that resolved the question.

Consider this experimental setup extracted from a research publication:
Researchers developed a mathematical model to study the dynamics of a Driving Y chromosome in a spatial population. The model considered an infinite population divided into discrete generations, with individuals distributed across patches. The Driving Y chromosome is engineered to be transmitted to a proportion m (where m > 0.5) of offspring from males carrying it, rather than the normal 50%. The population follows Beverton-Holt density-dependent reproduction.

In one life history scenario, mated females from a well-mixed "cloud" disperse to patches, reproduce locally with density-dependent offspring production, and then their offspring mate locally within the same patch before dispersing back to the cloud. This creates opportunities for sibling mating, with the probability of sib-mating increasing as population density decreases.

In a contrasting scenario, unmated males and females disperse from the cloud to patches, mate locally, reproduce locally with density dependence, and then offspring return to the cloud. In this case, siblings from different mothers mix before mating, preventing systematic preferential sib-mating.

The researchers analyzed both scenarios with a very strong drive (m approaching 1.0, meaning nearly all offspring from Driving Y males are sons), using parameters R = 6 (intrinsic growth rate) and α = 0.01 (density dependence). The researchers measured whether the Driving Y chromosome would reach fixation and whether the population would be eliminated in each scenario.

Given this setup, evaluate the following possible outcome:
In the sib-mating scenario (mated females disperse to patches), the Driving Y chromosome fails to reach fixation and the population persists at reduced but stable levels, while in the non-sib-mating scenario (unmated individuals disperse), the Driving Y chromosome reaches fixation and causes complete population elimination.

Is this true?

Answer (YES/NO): NO